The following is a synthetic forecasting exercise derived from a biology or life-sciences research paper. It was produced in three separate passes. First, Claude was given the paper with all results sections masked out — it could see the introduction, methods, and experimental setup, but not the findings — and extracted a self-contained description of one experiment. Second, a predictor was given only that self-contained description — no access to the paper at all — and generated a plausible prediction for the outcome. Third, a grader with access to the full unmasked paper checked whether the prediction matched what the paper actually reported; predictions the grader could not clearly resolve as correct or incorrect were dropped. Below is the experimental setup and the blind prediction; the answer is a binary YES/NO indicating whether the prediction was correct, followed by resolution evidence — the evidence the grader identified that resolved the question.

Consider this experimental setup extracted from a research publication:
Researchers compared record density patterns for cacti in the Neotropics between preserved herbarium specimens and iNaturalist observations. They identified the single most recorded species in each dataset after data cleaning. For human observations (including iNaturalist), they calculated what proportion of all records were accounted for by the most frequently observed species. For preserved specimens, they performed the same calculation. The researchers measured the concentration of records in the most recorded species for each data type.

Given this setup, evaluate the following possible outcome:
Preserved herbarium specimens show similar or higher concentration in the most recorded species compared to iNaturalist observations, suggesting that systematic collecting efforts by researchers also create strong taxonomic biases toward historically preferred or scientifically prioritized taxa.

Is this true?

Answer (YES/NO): NO